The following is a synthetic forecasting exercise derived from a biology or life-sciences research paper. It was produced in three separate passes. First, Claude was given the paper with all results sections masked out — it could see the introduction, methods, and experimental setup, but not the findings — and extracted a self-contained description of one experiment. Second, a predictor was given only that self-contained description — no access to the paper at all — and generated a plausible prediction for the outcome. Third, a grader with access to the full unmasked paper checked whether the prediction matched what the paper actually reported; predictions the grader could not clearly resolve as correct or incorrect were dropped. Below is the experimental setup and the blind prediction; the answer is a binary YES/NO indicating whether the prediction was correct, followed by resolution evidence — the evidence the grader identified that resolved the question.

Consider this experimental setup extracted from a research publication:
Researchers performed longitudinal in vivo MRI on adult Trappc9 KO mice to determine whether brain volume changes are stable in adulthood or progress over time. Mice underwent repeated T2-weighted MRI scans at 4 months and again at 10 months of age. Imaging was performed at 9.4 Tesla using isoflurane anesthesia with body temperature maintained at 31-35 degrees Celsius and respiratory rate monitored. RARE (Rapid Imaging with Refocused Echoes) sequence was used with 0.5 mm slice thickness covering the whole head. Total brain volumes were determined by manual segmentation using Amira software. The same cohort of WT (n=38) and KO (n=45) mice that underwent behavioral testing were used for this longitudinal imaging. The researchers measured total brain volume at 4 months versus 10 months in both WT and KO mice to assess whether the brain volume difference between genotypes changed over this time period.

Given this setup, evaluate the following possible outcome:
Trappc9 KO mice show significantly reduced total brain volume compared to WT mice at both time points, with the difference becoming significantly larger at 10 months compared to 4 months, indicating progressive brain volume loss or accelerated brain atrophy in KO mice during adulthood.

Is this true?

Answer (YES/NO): NO